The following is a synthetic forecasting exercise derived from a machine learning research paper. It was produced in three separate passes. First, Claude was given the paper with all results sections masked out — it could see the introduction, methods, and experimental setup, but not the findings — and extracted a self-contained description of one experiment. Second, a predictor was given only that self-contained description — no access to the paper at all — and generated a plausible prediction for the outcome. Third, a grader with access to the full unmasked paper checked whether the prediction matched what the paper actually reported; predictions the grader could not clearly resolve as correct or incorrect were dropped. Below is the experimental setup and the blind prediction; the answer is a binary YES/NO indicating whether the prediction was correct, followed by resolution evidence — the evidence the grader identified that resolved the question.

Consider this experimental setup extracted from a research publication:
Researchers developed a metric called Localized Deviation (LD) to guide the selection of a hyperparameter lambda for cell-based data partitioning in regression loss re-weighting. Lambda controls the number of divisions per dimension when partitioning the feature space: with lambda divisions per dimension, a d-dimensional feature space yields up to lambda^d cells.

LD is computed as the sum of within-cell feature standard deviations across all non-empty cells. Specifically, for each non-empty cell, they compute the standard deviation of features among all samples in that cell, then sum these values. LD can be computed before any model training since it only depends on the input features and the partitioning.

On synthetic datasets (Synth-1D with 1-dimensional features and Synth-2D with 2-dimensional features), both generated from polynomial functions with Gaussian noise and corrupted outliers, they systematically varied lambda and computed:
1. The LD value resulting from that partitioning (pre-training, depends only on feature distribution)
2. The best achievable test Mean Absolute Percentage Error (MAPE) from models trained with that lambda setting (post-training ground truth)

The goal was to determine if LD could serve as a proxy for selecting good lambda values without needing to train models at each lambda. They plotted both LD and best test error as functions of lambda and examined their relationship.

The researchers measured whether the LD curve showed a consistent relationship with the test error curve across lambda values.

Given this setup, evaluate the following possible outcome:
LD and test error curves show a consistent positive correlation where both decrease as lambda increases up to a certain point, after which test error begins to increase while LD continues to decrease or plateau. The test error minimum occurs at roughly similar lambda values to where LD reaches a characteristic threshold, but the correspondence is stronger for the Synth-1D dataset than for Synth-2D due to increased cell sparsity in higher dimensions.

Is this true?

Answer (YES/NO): NO